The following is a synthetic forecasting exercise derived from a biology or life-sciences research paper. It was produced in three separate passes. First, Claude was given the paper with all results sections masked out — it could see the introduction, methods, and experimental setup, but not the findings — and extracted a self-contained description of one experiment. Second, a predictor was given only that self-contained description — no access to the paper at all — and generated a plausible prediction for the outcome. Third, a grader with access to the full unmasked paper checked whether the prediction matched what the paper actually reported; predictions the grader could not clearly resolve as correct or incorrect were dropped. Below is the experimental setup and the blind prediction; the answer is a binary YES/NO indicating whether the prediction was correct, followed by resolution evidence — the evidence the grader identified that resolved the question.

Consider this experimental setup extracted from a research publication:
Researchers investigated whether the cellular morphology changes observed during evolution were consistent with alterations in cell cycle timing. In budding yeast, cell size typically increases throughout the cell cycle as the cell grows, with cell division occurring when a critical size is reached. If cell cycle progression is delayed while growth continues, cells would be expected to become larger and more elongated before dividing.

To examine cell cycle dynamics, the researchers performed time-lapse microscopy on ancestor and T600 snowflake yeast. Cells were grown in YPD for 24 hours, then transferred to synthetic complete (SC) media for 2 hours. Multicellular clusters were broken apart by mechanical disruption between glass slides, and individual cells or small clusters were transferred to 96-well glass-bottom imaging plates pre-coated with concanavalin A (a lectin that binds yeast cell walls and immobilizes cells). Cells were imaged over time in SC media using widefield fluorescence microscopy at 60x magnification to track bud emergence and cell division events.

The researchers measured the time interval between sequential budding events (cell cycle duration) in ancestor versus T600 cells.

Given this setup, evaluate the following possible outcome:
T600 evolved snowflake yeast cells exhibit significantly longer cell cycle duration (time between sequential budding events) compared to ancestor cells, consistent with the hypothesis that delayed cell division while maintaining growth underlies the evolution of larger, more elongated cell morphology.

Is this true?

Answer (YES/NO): YES